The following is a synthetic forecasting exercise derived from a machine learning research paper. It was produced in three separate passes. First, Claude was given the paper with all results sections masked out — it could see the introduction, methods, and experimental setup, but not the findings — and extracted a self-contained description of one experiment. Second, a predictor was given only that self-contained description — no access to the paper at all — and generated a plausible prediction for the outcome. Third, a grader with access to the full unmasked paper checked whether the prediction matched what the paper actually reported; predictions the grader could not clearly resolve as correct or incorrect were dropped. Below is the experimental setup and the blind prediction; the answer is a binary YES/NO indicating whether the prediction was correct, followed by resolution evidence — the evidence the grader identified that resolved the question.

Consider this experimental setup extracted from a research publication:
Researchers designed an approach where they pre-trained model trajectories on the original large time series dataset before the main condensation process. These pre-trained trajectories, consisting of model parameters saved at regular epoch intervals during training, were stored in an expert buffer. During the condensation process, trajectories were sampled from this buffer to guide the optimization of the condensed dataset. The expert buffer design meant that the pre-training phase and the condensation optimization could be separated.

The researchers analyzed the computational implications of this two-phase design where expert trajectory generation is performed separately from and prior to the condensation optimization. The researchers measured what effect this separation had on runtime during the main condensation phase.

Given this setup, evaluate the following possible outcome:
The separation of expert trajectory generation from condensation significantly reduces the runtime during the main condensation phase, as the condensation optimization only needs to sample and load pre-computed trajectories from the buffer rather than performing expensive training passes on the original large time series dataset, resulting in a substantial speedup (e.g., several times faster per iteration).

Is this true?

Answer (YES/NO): YES